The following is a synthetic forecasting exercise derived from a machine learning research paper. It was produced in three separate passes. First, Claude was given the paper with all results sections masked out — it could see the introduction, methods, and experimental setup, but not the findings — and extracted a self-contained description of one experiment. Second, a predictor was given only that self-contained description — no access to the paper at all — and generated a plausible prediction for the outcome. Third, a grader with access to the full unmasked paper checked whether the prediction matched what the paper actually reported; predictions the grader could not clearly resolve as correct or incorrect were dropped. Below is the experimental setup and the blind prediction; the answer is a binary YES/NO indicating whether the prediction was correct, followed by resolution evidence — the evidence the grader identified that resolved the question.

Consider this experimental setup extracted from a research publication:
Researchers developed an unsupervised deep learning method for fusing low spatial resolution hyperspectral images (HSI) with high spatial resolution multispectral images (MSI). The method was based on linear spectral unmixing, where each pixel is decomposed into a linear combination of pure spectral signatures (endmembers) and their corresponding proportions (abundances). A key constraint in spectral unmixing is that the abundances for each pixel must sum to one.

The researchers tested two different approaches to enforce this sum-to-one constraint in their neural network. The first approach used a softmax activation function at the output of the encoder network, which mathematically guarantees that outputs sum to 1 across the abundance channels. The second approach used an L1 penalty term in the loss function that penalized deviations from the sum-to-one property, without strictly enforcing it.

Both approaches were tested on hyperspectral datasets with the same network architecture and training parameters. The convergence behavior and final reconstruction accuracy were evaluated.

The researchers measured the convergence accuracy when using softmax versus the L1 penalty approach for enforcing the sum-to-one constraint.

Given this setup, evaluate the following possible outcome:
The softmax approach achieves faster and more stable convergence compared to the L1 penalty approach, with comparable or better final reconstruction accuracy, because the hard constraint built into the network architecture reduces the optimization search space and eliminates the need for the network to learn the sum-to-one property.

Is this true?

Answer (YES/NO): NO